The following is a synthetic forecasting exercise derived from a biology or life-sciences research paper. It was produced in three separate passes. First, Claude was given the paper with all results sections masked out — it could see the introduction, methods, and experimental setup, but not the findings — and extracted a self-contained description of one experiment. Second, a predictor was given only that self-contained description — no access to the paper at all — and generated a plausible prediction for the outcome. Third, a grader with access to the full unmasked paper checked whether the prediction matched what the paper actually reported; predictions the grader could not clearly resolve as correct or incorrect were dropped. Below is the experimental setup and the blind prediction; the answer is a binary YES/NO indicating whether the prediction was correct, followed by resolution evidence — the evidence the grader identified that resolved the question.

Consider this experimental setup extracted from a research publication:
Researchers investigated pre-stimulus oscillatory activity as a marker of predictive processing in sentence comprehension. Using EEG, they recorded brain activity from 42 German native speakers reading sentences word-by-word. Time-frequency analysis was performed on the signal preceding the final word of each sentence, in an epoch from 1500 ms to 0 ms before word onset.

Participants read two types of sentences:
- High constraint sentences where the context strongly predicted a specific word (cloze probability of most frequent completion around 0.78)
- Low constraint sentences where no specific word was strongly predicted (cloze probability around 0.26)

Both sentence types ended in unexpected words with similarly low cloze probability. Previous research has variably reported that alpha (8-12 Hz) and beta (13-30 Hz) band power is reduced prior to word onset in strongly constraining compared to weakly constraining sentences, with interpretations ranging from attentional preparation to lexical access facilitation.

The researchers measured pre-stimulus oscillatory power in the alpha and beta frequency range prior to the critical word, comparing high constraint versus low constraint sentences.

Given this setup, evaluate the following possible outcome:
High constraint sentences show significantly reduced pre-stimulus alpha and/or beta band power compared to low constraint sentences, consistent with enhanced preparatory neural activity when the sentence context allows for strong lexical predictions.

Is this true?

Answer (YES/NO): NO